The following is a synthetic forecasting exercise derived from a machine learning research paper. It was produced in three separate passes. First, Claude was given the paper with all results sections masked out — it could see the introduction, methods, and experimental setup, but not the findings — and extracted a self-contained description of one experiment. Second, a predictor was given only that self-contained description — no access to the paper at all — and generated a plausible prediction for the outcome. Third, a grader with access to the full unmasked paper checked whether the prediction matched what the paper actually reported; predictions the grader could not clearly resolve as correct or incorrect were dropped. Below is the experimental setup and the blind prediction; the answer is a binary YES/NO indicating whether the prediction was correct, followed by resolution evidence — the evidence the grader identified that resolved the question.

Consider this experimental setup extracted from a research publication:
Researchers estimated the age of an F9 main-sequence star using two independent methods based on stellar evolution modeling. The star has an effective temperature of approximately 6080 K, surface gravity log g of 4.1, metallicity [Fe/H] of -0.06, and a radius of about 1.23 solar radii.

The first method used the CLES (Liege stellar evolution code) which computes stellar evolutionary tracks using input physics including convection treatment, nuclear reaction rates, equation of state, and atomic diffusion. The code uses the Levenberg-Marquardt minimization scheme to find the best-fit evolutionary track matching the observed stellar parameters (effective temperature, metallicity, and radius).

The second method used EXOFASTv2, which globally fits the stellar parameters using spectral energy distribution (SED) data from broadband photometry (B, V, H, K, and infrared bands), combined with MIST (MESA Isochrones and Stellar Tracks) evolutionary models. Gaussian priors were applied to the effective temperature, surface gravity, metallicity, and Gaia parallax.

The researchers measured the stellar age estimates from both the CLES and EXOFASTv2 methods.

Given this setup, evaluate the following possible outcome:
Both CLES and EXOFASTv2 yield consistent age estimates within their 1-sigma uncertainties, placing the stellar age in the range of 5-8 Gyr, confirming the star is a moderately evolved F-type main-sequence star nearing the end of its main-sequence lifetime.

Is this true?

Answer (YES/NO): NO